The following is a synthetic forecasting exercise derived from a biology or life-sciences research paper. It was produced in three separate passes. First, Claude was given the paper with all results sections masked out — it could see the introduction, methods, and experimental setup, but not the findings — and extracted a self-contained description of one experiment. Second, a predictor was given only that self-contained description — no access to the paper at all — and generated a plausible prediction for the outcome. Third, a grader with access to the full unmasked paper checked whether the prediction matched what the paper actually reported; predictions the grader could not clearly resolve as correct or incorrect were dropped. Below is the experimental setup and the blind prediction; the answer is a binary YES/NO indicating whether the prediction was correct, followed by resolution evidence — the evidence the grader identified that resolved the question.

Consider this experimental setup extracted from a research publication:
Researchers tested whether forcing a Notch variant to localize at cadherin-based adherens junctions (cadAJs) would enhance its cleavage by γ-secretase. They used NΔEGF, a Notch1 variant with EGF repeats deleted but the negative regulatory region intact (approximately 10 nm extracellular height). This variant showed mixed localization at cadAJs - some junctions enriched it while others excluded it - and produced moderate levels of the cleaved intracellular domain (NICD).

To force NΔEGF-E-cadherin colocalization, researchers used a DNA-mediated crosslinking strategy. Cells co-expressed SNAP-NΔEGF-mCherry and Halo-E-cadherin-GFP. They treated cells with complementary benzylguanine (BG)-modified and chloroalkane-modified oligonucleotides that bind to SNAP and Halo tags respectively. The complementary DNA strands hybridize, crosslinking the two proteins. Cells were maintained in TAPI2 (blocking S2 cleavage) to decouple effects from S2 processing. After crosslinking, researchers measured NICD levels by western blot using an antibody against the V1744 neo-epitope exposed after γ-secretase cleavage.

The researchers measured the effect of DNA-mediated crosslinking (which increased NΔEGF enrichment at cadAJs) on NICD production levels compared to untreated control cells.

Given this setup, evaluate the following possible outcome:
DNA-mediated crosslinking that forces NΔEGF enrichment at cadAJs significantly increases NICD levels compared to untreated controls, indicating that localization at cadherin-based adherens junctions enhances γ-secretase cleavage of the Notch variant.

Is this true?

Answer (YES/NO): YES